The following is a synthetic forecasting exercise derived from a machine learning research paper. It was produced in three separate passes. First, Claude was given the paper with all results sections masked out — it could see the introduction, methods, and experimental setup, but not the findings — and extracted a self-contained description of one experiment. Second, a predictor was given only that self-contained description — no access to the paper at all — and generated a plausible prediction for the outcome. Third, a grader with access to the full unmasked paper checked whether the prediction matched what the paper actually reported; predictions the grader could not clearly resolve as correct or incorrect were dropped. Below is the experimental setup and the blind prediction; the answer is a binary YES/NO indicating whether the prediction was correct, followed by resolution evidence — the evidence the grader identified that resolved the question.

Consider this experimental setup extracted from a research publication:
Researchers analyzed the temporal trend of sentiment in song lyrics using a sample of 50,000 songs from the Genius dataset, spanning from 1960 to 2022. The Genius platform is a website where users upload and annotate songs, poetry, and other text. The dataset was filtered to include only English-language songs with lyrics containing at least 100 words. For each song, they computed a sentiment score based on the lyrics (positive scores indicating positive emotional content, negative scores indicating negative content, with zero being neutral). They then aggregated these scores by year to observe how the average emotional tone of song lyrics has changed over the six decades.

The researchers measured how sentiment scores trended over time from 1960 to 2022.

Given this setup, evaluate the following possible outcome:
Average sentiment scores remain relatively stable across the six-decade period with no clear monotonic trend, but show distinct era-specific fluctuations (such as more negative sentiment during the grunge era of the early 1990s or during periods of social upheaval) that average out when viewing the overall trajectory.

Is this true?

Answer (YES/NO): NO